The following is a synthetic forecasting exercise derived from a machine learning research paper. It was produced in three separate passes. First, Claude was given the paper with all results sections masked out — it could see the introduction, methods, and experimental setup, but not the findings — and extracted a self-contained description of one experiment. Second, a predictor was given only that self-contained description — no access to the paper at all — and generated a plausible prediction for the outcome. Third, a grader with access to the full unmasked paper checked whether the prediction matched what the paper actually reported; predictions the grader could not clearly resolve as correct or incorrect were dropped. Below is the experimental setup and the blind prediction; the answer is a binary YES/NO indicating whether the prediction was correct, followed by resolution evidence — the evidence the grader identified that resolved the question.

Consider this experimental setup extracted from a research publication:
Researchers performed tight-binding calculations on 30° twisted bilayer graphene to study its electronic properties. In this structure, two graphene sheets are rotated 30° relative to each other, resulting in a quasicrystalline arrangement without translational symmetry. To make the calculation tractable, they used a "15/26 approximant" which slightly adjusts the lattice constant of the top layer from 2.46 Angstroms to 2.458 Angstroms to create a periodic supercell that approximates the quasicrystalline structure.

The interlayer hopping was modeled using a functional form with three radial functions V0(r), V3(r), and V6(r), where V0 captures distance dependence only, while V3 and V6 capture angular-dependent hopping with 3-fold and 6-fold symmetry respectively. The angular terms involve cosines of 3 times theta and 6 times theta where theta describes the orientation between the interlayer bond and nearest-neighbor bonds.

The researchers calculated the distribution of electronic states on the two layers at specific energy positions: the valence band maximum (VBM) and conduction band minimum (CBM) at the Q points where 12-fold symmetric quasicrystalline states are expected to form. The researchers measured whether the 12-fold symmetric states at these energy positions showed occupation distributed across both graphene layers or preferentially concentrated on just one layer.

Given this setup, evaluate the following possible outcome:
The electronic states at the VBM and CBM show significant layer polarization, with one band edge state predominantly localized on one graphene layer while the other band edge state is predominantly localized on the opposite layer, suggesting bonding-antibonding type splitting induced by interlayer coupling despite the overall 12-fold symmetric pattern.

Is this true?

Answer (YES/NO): NO